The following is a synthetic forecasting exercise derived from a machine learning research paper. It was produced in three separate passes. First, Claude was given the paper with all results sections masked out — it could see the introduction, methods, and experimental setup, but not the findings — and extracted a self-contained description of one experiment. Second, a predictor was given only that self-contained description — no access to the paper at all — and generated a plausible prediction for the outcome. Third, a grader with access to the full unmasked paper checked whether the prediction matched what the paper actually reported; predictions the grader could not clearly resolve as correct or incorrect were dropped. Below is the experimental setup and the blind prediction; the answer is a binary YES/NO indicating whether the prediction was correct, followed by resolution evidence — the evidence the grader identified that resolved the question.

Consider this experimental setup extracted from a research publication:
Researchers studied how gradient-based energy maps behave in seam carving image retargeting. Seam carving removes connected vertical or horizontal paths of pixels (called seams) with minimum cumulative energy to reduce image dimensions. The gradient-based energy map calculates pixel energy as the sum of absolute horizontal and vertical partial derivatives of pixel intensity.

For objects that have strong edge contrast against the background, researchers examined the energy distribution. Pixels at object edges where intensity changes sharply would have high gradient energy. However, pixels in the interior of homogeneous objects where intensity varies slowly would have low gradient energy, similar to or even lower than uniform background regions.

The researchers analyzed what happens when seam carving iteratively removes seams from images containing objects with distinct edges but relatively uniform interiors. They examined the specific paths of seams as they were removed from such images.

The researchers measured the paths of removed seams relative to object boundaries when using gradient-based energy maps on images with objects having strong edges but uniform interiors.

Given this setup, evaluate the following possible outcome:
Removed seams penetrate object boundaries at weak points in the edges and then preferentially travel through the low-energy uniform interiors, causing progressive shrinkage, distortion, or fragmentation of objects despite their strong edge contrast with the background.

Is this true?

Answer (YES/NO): YES